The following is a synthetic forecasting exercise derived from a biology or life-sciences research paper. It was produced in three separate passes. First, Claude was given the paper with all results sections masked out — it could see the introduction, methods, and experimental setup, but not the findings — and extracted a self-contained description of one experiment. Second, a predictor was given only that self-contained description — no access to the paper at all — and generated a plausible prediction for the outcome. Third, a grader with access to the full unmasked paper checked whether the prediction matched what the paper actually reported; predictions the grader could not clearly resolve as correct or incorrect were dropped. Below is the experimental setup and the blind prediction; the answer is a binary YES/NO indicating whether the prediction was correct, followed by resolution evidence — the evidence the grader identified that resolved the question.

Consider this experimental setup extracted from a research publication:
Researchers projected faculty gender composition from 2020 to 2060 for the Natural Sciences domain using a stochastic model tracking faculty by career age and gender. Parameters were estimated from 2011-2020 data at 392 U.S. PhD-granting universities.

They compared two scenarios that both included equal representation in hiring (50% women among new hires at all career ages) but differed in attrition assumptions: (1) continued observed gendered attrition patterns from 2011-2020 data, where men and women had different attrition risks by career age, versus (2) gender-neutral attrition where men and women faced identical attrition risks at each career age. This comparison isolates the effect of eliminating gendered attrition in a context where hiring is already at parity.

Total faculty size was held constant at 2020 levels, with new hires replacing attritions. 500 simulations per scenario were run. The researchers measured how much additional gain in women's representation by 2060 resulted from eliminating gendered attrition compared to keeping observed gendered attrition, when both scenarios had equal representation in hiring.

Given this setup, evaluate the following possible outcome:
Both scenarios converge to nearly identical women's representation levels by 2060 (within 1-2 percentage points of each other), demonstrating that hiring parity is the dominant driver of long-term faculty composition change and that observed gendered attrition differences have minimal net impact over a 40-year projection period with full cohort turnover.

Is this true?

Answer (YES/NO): YES